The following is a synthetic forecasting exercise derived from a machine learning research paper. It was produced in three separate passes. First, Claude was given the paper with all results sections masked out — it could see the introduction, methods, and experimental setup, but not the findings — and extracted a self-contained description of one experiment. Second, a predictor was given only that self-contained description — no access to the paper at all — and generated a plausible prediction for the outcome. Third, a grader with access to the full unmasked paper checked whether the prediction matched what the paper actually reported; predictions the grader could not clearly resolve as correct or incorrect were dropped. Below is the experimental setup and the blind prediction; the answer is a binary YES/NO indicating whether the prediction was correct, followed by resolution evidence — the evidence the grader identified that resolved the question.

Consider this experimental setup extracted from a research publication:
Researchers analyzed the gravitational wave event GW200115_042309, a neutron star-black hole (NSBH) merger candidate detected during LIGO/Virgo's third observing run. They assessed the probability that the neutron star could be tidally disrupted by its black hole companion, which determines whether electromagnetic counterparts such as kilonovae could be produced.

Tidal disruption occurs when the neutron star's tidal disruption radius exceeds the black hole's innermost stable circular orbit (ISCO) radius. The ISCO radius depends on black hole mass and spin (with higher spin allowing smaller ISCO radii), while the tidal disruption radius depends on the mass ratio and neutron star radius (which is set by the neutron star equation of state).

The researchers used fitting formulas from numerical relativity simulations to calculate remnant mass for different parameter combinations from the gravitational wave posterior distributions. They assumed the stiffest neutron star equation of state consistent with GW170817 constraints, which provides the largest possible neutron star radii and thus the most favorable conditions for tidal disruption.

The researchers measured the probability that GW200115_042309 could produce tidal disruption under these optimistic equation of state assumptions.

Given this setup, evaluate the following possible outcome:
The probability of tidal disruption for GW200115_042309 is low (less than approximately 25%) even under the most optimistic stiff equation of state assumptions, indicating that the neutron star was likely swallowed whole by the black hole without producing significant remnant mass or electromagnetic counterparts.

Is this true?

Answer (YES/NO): YES